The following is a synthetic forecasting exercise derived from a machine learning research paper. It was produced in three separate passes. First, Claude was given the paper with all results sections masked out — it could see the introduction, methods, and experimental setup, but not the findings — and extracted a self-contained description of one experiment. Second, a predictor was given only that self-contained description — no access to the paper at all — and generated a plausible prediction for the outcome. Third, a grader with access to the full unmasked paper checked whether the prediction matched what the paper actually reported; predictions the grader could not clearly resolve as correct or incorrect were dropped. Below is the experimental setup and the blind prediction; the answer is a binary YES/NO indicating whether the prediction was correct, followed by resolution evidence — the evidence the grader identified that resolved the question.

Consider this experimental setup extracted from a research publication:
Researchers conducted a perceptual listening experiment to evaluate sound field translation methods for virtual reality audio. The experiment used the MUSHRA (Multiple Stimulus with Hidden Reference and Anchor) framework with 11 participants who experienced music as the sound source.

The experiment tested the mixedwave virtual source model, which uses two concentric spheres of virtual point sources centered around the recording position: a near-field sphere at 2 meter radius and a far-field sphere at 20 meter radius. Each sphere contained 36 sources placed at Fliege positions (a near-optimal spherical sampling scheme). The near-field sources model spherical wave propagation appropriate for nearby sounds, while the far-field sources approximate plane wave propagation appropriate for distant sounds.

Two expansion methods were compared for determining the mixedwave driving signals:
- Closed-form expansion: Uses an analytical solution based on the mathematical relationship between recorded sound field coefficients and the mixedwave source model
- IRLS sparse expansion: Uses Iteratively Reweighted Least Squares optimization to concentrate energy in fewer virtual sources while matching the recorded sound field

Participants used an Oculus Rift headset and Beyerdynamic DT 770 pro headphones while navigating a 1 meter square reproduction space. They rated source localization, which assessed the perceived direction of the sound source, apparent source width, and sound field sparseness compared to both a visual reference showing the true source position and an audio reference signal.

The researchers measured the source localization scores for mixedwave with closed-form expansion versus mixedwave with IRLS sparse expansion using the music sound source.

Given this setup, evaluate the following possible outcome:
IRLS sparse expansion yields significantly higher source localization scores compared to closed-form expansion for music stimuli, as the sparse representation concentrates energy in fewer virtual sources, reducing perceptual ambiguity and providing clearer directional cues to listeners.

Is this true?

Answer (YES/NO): NO